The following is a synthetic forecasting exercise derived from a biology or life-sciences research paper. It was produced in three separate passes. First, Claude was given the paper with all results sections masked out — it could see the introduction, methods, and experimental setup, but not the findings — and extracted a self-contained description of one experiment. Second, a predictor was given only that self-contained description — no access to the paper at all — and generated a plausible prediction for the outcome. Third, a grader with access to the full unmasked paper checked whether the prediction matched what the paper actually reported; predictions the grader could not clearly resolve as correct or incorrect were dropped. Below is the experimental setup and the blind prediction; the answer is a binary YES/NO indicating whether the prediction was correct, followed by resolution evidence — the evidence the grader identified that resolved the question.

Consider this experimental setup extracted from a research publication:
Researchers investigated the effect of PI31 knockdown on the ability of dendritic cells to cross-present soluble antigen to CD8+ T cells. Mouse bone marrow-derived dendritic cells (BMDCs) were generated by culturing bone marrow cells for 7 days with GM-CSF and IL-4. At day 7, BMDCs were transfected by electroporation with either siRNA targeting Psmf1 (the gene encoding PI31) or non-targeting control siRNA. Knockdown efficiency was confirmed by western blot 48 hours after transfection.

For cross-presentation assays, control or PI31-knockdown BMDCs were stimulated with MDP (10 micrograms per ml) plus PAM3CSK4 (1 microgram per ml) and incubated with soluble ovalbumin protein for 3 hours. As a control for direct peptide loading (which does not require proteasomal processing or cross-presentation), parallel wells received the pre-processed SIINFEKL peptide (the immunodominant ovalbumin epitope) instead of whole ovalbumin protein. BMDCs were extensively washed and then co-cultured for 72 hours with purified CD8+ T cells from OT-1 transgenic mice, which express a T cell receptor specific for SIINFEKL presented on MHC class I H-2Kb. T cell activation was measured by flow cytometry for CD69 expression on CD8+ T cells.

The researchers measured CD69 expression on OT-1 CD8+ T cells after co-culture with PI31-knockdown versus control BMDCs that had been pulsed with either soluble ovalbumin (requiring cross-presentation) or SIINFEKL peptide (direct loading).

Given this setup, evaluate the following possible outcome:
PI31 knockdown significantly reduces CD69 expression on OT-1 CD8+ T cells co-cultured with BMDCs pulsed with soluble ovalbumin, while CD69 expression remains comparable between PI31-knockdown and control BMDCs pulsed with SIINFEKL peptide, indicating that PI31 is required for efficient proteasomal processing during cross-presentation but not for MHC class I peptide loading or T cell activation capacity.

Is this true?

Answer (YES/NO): YES